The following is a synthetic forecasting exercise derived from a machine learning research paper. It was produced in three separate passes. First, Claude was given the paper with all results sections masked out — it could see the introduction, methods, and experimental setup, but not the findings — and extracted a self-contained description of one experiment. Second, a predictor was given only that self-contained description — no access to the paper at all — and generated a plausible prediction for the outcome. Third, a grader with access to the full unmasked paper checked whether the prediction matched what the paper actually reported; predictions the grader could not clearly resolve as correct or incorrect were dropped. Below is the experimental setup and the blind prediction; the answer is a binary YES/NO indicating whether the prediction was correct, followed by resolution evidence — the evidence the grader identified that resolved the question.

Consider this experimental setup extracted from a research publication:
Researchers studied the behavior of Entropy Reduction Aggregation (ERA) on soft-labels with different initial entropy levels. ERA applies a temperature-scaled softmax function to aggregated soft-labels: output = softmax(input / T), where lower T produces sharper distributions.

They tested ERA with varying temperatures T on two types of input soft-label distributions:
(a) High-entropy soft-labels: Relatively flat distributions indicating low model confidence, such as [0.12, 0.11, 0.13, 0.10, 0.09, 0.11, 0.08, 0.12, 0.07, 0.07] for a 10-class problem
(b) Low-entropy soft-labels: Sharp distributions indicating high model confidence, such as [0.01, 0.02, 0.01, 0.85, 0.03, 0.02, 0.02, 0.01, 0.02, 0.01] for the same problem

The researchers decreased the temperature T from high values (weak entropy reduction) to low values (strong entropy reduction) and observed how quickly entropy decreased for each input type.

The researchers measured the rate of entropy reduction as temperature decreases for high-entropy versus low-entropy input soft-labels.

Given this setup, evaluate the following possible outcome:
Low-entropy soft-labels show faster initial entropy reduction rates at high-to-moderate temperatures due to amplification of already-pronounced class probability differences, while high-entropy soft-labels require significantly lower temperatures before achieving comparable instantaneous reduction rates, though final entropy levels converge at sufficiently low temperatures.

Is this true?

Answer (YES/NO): NO